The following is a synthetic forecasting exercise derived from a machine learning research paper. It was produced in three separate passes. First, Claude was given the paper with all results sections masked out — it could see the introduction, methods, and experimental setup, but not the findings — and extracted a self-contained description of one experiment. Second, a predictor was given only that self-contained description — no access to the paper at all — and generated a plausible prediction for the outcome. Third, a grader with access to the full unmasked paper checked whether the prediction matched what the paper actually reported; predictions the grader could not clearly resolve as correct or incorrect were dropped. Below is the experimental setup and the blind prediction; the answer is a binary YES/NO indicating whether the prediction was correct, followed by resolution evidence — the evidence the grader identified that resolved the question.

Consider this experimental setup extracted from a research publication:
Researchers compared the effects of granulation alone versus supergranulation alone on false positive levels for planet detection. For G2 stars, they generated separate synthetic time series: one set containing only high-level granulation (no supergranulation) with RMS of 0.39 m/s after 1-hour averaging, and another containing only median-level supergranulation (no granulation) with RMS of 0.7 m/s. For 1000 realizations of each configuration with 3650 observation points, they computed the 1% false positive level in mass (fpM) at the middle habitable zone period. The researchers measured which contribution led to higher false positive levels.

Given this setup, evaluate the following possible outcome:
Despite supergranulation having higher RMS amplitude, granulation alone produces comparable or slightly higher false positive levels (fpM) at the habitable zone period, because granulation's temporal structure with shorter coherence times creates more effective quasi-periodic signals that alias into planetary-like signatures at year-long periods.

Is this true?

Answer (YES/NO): NO